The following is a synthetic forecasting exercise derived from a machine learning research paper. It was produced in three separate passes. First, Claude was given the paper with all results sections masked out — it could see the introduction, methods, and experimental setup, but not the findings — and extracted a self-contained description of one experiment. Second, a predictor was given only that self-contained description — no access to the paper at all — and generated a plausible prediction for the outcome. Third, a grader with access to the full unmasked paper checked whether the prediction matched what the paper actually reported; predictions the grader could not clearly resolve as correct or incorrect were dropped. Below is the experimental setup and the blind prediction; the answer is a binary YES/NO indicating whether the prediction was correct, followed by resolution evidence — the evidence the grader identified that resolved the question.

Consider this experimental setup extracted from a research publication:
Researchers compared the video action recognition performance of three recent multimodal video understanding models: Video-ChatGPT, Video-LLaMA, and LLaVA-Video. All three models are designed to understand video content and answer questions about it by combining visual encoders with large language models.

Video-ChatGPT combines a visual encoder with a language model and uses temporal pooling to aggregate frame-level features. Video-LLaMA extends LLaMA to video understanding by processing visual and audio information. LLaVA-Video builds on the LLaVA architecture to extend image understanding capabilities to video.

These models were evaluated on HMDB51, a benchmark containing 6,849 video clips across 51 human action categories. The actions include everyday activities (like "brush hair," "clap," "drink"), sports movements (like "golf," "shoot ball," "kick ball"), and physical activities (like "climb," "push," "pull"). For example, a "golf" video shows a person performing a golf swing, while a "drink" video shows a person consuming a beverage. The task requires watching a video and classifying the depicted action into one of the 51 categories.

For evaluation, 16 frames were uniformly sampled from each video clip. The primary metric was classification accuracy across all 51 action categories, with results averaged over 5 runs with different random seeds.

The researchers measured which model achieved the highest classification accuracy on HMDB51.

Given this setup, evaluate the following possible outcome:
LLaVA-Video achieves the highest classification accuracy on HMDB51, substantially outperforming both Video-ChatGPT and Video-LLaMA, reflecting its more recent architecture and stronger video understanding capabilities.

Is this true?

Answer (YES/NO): YES